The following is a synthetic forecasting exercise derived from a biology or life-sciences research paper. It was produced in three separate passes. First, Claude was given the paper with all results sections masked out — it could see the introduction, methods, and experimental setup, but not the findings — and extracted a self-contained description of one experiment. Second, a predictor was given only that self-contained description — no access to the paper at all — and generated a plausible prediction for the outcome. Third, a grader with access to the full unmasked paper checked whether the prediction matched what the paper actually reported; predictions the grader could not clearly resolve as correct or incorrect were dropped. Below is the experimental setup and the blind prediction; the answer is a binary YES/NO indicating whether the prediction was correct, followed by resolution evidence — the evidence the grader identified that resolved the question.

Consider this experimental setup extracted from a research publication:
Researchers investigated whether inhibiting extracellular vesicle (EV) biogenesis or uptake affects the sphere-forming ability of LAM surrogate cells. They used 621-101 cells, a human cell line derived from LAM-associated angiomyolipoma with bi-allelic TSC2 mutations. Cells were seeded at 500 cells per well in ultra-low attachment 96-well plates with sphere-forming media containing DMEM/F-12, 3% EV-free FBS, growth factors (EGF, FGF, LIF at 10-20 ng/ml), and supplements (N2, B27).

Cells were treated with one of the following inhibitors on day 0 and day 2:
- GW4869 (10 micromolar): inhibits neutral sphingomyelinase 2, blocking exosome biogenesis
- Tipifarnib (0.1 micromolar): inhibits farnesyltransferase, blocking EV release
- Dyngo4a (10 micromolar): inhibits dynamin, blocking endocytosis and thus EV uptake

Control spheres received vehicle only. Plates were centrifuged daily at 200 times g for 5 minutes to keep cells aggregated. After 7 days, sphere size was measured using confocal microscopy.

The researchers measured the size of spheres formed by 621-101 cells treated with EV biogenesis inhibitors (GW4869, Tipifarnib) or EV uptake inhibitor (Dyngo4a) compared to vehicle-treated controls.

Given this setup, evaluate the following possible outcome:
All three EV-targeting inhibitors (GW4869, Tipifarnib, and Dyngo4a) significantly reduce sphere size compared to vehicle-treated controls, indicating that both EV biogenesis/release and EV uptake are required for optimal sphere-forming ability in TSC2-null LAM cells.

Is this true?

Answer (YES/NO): YES